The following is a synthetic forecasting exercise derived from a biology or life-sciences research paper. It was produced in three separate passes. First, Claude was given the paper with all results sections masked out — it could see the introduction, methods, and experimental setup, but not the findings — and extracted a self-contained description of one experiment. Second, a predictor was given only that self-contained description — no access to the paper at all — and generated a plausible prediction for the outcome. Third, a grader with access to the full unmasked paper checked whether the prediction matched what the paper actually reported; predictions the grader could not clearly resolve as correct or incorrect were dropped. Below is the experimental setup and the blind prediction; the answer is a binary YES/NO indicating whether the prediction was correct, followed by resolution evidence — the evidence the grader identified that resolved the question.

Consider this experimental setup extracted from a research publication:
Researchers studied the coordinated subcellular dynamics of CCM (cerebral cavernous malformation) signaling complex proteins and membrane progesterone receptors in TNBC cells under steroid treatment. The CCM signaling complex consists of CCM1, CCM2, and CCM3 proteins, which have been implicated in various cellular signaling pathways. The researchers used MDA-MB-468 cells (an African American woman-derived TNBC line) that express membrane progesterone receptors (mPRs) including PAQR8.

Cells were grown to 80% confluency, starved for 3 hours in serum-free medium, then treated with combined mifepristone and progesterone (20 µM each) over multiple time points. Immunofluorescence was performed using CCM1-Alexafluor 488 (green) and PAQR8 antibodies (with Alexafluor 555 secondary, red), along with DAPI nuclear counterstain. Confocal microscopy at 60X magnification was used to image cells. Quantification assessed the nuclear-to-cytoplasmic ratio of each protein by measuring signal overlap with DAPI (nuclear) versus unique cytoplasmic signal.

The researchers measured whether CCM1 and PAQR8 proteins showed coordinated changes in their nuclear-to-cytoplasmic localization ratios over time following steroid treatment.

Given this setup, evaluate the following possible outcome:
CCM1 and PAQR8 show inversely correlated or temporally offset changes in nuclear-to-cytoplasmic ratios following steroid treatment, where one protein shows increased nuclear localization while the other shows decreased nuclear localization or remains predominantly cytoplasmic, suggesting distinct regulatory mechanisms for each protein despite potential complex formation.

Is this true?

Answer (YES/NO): NO